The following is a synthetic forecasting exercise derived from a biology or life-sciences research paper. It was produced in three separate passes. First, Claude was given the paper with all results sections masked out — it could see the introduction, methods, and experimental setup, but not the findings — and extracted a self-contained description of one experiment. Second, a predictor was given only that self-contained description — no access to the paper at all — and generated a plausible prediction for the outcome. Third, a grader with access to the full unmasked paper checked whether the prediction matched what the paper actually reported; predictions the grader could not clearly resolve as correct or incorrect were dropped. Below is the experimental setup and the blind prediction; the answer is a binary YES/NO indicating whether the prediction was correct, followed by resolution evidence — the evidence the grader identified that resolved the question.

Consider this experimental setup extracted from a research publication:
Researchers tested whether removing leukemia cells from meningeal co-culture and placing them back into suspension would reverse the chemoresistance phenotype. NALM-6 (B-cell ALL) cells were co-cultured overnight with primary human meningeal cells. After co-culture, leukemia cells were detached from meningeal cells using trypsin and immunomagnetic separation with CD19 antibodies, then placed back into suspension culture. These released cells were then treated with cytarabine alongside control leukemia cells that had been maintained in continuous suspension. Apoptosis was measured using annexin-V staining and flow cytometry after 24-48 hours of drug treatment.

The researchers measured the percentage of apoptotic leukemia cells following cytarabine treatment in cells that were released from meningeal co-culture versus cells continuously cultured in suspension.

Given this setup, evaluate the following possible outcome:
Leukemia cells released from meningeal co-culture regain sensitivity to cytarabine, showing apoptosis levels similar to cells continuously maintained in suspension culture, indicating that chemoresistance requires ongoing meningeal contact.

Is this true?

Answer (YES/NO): YES